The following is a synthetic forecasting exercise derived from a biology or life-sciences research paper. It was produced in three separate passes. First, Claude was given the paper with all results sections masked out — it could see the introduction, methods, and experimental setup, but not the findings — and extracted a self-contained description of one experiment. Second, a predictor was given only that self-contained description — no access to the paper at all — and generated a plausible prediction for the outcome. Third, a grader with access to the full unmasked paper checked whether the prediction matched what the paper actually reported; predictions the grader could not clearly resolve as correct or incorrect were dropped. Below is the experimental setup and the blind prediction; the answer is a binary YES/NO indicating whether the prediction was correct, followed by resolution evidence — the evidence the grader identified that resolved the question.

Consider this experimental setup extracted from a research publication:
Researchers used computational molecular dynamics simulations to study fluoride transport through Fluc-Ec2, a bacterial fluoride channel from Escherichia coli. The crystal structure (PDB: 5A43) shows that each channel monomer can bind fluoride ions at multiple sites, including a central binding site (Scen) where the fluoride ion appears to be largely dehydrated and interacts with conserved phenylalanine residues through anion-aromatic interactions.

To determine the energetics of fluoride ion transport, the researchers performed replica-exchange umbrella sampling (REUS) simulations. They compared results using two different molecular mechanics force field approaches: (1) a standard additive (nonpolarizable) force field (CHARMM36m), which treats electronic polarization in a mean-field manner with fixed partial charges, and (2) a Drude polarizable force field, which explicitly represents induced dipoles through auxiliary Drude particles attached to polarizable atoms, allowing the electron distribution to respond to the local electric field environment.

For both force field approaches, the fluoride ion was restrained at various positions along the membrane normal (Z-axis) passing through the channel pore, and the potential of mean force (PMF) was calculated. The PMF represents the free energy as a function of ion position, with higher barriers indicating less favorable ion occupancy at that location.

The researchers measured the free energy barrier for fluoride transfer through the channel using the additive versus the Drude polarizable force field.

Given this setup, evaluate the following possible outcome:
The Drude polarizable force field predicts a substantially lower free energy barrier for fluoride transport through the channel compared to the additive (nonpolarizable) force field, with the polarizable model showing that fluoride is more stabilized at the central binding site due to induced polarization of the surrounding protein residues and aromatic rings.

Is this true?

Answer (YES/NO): NO